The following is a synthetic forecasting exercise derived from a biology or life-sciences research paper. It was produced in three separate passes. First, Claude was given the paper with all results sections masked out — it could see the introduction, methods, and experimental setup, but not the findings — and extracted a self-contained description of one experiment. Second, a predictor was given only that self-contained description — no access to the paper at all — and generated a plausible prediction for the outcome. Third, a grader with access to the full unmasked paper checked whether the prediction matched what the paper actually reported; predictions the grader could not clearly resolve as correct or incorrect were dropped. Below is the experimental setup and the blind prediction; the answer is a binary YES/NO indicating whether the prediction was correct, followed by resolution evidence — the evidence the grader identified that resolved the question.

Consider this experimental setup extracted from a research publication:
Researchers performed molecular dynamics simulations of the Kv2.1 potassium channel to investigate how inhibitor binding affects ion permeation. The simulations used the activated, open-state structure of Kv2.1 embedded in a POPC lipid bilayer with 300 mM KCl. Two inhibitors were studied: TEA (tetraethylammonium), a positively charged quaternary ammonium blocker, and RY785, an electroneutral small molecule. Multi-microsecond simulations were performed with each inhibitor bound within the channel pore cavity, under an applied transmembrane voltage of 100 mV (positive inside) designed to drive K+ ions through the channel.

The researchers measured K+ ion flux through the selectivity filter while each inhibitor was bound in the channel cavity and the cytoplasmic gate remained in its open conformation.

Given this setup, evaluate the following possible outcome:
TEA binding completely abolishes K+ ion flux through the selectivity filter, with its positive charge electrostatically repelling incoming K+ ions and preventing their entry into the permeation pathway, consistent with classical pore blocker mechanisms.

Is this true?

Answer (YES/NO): YES